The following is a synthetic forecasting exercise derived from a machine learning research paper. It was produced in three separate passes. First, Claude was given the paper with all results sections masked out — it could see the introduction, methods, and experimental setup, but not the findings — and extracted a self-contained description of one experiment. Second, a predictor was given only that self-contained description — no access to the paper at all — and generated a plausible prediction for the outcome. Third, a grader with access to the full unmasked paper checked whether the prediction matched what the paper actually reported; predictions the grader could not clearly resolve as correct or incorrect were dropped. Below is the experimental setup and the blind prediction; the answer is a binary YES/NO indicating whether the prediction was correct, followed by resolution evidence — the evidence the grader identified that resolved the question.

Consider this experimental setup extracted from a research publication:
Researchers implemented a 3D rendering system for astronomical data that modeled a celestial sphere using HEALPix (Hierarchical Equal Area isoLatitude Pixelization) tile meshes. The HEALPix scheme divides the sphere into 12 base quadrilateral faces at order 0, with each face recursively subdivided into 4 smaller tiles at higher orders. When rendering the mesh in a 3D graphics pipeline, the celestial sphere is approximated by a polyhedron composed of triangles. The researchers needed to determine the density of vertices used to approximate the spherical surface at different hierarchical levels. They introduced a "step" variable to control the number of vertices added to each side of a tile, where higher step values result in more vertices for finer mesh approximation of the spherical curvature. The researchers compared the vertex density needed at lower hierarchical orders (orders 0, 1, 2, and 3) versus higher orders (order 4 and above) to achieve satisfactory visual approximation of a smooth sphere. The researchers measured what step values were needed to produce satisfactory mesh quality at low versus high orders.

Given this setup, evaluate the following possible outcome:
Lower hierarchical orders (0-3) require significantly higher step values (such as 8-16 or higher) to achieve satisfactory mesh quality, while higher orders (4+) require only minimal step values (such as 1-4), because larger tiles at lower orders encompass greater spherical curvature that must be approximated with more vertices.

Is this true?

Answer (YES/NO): NO